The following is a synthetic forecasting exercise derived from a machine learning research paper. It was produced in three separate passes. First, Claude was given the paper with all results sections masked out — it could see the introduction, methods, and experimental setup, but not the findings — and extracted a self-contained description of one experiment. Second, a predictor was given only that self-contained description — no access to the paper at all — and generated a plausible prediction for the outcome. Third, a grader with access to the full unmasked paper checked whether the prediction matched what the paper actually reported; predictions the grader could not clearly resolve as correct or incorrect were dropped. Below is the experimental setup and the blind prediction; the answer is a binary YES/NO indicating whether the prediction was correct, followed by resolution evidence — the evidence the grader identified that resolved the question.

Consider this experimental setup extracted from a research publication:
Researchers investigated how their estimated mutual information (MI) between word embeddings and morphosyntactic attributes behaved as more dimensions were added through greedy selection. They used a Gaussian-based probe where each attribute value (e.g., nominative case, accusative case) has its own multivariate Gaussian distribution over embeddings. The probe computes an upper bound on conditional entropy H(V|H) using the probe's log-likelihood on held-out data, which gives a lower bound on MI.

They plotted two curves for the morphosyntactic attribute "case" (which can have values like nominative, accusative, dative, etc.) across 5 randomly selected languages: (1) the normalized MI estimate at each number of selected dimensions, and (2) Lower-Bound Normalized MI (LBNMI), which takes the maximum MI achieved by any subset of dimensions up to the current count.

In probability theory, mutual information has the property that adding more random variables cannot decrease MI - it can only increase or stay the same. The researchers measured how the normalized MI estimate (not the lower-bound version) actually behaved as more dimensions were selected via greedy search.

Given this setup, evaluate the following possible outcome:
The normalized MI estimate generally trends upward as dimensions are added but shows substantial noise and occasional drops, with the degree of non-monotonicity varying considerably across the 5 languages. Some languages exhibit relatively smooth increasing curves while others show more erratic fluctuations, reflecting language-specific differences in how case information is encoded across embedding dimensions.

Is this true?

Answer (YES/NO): NO